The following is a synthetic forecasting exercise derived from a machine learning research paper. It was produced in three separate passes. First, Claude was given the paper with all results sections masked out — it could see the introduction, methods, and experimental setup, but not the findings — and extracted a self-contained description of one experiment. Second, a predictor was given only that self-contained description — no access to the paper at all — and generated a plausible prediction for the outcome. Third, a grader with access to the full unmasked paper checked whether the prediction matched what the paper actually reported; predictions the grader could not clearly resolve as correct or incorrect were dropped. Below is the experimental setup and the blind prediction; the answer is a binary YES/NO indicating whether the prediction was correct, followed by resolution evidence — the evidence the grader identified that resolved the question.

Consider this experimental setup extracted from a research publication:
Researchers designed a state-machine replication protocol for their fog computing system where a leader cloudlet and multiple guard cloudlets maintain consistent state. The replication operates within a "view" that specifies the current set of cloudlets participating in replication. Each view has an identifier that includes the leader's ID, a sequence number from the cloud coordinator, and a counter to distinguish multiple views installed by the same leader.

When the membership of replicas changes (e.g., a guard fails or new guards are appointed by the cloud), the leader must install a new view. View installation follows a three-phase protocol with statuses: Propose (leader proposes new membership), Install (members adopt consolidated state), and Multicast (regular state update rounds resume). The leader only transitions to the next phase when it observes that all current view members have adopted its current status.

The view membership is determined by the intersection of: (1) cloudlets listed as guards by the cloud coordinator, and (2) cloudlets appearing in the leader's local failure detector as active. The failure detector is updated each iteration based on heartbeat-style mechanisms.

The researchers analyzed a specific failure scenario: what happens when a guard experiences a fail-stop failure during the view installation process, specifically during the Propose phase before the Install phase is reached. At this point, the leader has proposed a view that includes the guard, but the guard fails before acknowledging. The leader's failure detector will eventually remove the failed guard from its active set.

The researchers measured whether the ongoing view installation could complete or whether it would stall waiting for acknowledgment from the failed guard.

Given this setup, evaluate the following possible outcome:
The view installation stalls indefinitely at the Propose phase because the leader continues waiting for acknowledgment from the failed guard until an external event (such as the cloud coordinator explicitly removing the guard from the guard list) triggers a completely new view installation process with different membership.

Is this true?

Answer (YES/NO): NO